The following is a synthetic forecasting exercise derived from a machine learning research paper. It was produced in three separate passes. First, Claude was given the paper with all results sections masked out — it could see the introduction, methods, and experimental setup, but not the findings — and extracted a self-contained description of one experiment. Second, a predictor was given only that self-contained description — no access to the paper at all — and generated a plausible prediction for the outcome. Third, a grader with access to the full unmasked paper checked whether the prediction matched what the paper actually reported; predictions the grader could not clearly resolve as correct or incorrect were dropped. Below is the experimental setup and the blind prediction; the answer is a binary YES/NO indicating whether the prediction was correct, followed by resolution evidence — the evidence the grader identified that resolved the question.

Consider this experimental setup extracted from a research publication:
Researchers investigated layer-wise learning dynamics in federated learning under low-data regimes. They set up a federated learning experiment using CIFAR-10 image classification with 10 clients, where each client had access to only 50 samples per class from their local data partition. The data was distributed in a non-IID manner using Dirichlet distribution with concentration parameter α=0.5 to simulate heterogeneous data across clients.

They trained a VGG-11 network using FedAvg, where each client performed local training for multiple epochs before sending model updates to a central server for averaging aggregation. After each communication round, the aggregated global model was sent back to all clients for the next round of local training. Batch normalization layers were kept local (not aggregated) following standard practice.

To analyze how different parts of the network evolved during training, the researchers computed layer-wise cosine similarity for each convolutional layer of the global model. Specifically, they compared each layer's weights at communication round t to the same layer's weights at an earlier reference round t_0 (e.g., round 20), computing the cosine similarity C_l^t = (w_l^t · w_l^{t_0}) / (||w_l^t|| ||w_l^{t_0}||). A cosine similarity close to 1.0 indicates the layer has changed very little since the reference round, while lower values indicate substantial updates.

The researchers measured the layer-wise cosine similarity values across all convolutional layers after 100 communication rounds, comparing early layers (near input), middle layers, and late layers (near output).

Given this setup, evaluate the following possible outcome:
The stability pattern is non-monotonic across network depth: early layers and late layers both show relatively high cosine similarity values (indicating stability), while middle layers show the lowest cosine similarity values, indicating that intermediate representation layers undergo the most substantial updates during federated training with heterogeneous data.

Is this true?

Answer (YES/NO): NO